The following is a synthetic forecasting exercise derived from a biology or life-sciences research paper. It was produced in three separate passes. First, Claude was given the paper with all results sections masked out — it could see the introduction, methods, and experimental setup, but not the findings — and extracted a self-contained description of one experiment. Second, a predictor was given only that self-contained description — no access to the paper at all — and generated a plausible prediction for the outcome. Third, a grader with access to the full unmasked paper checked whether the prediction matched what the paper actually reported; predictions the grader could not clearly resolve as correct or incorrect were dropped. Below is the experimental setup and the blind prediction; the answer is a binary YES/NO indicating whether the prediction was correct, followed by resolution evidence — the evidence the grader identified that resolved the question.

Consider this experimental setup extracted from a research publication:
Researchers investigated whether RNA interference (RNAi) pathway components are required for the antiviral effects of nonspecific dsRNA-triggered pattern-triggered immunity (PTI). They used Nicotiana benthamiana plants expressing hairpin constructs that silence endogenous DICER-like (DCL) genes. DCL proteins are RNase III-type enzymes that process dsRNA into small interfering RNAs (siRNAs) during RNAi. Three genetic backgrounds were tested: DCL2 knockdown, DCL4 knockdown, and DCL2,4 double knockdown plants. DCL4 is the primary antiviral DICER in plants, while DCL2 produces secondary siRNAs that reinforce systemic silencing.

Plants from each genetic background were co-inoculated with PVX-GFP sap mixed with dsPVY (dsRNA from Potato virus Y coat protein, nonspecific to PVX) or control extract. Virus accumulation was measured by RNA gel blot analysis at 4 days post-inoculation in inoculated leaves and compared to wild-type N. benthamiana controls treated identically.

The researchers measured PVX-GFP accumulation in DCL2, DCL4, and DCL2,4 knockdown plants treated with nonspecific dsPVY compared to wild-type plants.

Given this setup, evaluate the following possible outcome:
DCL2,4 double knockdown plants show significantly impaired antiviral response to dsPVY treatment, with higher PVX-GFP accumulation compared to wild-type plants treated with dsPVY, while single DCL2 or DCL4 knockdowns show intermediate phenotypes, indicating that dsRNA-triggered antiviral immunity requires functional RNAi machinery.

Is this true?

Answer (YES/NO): NO